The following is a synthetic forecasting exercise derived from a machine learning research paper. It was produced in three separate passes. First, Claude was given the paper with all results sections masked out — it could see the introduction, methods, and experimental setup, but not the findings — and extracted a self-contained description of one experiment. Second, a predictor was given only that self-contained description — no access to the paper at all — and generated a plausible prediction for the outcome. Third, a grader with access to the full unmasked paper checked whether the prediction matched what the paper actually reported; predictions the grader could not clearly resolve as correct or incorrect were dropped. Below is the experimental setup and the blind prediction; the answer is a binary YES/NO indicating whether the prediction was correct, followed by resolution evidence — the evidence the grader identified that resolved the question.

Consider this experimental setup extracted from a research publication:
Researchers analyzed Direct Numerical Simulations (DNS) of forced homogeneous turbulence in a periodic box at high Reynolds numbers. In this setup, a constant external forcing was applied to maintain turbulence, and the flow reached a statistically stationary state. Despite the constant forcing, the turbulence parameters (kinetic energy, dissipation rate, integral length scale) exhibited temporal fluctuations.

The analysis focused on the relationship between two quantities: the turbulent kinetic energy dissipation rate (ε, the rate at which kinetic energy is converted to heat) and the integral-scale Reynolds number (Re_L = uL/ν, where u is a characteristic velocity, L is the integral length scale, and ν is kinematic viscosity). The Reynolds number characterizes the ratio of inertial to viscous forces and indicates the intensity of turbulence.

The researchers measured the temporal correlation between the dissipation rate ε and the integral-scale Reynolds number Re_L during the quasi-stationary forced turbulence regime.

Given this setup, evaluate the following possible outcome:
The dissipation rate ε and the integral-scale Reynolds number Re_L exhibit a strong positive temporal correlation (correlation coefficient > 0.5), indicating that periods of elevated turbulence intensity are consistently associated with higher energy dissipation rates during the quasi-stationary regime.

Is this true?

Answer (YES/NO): NO